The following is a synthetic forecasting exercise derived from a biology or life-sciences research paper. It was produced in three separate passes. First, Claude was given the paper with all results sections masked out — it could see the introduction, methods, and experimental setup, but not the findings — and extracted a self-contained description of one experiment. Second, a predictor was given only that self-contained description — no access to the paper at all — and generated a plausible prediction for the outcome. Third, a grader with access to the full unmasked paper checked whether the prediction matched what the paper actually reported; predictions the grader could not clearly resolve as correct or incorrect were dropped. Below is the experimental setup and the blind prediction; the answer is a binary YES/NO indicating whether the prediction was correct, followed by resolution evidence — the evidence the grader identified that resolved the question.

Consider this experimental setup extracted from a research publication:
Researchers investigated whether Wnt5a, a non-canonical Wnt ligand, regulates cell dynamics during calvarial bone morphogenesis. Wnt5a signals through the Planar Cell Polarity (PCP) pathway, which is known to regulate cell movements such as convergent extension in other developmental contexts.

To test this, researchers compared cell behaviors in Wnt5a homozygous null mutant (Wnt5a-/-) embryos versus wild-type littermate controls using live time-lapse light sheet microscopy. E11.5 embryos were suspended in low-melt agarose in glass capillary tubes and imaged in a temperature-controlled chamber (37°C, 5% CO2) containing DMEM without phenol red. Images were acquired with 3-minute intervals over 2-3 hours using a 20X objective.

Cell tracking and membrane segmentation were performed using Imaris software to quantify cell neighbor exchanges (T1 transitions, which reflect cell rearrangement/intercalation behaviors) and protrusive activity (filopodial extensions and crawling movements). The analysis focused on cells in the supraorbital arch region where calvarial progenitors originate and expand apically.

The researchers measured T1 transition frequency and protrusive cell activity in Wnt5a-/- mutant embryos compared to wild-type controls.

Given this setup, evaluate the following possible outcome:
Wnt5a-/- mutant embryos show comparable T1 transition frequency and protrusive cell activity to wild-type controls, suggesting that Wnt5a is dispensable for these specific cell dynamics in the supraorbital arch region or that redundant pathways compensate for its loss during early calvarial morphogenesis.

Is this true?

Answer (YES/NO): NO